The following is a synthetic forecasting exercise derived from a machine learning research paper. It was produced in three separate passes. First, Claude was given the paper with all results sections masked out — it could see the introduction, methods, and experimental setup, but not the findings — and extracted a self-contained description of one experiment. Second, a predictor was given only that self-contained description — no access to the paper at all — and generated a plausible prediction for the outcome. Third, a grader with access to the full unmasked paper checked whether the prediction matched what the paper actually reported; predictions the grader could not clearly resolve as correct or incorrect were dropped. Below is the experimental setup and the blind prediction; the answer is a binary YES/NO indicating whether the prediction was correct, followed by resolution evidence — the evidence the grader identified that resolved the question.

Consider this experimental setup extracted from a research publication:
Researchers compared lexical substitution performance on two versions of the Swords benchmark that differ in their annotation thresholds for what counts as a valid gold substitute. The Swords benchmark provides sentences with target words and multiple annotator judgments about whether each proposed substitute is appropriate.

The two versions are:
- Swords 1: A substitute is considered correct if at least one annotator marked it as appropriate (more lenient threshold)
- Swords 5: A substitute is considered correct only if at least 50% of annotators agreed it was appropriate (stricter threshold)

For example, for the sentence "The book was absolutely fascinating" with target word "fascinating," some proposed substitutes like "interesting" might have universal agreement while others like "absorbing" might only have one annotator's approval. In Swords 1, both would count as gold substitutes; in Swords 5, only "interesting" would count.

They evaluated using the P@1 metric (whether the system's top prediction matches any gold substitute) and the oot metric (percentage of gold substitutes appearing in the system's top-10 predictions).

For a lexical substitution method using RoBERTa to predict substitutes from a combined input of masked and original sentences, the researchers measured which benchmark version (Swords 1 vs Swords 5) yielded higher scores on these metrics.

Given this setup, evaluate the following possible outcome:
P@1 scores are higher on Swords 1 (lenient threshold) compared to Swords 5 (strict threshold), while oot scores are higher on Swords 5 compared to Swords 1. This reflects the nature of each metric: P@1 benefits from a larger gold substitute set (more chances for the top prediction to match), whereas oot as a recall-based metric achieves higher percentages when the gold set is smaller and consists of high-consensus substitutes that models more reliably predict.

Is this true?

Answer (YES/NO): NO